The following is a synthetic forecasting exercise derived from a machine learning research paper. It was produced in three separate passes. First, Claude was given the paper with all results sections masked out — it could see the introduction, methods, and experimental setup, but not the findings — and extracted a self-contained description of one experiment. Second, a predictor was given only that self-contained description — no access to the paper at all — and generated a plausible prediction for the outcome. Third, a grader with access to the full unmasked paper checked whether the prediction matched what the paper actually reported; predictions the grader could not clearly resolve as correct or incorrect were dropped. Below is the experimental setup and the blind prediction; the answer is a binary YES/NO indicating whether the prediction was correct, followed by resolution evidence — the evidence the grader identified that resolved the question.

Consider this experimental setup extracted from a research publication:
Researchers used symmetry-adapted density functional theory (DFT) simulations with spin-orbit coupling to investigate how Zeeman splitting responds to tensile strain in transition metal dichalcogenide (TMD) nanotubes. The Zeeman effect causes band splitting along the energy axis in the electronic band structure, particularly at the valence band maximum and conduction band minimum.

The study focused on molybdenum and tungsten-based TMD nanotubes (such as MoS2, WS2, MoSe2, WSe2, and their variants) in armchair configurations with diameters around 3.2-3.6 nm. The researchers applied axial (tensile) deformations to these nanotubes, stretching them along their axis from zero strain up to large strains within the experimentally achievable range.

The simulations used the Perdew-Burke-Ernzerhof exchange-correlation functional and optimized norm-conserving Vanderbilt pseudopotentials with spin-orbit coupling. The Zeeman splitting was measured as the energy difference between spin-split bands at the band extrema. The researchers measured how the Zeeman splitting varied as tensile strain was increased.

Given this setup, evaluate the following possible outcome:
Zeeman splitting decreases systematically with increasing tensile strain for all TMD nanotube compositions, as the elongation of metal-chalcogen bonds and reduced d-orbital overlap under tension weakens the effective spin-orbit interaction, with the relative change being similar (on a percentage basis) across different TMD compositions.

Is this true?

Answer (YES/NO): NO